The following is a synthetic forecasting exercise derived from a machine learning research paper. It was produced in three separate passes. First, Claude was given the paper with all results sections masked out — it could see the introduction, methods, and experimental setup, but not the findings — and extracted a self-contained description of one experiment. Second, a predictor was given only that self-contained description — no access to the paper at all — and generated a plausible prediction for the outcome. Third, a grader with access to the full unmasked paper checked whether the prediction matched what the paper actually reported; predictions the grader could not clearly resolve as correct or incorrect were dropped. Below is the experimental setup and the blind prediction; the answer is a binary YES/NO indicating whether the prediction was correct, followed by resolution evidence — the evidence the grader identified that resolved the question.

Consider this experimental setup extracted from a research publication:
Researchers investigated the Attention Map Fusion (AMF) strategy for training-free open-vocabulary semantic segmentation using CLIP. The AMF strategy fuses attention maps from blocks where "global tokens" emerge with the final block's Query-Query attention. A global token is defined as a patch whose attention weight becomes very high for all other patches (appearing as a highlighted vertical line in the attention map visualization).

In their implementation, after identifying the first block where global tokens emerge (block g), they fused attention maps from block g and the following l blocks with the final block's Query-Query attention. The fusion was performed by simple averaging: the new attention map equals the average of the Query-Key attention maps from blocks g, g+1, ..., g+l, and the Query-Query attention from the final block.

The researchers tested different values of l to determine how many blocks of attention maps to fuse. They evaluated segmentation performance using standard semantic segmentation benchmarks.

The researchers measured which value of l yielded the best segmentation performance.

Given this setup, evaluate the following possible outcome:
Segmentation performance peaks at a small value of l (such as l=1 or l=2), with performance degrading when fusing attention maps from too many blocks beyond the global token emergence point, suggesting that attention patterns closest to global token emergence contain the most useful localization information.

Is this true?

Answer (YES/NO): YES